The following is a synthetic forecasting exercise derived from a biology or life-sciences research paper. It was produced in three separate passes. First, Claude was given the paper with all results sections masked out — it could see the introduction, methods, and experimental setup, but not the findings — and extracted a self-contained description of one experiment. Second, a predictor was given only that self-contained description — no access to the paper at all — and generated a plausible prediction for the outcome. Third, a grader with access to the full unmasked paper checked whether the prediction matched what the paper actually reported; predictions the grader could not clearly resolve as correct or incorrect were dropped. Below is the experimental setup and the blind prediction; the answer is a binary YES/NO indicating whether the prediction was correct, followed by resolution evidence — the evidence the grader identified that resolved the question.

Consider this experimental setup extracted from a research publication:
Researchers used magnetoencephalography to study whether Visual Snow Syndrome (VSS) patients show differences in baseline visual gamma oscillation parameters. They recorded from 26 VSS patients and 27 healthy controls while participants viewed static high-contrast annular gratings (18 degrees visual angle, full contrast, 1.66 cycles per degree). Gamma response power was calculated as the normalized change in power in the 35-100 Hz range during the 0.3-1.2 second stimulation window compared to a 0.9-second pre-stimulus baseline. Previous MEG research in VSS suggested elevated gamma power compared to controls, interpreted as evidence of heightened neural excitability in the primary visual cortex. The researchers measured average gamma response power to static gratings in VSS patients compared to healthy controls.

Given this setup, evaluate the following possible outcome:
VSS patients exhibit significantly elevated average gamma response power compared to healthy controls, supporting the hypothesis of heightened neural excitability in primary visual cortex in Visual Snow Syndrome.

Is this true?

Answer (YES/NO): NO